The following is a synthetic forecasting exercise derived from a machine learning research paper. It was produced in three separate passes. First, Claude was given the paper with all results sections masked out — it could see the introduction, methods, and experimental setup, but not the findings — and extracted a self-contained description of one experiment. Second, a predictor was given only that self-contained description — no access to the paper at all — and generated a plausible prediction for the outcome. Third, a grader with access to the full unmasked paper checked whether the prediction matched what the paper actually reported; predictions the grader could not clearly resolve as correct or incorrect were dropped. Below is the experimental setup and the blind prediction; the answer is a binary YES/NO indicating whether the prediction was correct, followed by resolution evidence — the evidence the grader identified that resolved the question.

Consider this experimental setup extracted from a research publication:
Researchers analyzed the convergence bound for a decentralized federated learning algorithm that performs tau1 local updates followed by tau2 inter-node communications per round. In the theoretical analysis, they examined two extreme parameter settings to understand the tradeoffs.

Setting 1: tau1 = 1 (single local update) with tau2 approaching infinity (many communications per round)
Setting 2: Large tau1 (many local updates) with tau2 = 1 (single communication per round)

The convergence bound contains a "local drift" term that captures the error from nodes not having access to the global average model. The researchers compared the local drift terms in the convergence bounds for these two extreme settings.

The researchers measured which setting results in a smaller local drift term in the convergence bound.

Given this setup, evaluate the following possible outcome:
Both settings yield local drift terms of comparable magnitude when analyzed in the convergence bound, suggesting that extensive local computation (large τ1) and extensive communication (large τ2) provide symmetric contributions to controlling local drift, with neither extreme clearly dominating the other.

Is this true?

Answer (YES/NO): NO